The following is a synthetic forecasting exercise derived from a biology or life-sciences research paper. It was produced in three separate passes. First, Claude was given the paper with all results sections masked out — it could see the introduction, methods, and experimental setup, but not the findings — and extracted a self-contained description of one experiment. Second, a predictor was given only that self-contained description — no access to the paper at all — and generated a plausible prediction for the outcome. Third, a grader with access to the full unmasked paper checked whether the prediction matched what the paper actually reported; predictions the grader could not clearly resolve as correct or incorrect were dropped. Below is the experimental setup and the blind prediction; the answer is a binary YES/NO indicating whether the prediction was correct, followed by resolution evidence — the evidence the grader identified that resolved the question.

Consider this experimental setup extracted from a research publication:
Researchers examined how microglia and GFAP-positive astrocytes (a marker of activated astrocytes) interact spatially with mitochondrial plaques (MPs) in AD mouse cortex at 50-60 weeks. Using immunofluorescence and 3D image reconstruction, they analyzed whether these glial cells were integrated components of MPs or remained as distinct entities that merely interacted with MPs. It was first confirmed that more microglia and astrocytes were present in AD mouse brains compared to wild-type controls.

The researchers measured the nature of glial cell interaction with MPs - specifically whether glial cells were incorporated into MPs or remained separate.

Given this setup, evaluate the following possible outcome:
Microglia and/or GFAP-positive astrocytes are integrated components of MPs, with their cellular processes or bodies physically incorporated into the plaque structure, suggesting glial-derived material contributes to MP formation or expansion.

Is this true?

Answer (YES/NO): NO